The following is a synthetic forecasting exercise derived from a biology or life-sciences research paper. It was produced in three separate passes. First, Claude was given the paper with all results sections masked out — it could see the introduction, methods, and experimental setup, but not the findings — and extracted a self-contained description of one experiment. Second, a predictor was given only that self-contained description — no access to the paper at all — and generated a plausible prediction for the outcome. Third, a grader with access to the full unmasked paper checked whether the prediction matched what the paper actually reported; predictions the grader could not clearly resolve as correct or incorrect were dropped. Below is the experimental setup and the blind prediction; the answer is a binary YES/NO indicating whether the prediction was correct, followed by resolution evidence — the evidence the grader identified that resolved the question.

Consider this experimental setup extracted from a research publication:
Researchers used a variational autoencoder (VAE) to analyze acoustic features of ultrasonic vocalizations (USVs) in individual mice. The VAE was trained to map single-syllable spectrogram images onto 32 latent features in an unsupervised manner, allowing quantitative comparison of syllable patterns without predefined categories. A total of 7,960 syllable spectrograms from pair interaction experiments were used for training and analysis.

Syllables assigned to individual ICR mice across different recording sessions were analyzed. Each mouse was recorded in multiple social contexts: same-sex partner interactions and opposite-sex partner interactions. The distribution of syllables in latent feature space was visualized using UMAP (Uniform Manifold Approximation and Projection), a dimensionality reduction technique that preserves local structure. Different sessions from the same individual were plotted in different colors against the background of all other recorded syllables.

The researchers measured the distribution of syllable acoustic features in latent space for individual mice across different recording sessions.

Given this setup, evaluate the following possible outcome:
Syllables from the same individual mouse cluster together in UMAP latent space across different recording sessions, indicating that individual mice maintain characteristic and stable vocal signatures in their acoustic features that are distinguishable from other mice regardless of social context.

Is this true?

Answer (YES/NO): YES